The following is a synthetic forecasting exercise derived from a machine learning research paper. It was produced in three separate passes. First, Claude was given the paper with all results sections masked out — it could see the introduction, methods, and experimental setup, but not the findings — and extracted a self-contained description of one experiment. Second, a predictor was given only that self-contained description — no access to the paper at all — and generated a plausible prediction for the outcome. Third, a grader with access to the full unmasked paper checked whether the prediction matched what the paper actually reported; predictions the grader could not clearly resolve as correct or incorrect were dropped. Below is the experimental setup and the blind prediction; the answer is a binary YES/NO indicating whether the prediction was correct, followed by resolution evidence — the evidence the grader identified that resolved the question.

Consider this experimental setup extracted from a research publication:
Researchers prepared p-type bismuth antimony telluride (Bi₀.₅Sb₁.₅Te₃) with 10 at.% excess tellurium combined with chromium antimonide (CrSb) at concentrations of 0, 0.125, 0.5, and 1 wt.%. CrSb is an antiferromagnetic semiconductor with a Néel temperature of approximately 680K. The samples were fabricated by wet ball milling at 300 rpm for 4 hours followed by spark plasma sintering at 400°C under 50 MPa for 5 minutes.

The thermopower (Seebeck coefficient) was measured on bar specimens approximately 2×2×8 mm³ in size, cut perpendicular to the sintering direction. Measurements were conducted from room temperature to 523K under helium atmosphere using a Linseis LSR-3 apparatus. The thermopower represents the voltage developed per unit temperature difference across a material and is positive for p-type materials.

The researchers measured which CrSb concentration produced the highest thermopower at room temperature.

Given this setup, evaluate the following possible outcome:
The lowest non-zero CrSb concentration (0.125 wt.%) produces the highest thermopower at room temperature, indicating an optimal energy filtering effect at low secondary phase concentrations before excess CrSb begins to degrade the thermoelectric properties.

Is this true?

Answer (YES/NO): NO